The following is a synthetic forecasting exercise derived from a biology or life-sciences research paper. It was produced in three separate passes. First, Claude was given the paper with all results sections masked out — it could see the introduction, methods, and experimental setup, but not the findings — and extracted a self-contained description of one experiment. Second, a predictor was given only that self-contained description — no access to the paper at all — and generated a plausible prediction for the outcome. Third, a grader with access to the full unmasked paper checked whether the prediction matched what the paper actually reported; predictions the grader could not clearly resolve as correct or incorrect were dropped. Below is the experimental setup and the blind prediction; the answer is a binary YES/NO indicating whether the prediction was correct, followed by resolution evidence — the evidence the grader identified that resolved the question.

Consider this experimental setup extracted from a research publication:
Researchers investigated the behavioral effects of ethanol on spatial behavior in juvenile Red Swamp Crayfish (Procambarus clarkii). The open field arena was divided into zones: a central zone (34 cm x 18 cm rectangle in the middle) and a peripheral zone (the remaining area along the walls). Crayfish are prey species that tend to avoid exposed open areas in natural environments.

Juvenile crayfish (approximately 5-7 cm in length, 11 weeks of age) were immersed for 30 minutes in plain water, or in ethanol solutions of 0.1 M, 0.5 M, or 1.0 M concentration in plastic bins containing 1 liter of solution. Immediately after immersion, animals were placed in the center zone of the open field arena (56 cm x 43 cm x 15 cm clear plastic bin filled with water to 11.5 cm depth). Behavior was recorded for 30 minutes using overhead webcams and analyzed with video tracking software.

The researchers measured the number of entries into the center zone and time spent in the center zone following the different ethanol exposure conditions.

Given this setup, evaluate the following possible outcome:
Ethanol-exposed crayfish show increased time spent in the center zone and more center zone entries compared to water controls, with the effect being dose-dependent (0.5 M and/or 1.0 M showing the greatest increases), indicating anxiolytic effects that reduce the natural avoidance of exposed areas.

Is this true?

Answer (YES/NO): NO